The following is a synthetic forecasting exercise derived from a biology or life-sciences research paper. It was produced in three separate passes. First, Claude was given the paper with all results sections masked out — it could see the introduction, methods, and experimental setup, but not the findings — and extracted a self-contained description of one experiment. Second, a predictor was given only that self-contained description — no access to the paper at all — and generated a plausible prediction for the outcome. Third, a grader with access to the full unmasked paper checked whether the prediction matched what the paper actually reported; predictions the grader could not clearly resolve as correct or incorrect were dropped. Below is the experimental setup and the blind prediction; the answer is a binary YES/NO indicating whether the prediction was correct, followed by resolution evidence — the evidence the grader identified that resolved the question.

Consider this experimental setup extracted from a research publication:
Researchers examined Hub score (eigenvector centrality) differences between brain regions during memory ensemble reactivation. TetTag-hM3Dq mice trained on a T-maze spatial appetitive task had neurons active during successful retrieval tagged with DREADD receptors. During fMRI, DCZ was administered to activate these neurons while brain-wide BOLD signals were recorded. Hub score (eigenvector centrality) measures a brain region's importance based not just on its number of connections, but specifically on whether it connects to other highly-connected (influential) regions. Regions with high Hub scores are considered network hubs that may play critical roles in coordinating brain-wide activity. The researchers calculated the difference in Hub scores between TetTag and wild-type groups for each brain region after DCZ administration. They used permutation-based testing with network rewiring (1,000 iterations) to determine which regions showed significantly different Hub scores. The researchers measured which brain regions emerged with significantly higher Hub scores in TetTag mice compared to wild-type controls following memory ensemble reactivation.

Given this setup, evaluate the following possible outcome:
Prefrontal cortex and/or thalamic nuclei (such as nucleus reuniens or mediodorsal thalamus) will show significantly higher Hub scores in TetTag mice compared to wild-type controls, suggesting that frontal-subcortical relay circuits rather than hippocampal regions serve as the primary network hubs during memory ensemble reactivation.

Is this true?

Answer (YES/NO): NO